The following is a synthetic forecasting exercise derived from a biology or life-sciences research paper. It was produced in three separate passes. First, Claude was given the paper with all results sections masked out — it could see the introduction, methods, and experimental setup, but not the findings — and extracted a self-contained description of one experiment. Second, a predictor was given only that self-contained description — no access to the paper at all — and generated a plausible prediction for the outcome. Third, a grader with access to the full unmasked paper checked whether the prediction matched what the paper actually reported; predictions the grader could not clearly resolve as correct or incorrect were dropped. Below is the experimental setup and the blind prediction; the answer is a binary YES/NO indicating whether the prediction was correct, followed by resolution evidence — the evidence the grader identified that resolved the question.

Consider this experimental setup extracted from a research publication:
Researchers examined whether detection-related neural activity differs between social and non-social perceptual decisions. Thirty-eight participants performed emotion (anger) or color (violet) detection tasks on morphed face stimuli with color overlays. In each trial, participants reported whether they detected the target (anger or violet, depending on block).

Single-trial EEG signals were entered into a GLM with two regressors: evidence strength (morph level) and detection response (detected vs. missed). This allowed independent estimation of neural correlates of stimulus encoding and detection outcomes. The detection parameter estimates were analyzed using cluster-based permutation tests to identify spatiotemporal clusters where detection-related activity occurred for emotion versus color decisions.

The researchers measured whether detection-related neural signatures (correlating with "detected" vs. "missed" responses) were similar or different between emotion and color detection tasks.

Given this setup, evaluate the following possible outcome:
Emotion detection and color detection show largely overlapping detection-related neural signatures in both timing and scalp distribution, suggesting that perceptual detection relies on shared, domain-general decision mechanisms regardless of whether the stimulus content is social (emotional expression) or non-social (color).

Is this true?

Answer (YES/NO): NO